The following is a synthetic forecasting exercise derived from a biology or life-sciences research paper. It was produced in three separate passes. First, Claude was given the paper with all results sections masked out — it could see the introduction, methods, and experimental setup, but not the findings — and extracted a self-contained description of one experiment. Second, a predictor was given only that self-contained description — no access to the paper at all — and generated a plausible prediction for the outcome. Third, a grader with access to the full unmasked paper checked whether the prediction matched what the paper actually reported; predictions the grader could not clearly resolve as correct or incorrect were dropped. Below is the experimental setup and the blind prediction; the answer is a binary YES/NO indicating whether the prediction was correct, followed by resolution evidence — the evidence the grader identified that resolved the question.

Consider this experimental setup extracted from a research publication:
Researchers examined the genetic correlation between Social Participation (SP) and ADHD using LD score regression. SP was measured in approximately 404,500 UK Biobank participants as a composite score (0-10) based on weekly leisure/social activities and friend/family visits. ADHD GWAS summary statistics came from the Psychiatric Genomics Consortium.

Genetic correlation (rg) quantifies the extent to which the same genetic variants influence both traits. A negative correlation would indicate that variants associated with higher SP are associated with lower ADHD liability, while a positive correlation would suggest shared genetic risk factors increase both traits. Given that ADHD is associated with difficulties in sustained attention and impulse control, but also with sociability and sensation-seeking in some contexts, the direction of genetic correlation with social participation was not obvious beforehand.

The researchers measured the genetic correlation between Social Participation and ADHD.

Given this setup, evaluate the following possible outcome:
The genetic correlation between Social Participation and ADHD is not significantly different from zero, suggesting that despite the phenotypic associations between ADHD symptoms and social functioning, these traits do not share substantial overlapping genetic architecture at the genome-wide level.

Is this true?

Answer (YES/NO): NO